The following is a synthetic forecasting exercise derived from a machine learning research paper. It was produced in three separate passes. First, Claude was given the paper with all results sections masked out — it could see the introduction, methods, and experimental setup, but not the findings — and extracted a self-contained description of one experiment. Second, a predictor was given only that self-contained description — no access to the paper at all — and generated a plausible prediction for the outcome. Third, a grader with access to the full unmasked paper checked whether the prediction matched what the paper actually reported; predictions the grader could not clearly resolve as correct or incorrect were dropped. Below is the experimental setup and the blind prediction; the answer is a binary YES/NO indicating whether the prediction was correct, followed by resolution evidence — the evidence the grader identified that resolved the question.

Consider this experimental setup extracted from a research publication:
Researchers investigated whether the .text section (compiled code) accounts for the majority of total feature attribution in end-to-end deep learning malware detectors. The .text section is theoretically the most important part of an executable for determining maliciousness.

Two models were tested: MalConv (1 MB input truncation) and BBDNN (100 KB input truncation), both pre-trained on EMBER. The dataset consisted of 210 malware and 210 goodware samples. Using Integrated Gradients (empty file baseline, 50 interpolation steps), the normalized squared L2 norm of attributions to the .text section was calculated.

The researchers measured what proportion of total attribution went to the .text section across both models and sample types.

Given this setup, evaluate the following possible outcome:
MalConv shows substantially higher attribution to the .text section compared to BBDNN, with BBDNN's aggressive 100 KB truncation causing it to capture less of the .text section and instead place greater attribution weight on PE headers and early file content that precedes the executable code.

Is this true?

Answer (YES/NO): NO